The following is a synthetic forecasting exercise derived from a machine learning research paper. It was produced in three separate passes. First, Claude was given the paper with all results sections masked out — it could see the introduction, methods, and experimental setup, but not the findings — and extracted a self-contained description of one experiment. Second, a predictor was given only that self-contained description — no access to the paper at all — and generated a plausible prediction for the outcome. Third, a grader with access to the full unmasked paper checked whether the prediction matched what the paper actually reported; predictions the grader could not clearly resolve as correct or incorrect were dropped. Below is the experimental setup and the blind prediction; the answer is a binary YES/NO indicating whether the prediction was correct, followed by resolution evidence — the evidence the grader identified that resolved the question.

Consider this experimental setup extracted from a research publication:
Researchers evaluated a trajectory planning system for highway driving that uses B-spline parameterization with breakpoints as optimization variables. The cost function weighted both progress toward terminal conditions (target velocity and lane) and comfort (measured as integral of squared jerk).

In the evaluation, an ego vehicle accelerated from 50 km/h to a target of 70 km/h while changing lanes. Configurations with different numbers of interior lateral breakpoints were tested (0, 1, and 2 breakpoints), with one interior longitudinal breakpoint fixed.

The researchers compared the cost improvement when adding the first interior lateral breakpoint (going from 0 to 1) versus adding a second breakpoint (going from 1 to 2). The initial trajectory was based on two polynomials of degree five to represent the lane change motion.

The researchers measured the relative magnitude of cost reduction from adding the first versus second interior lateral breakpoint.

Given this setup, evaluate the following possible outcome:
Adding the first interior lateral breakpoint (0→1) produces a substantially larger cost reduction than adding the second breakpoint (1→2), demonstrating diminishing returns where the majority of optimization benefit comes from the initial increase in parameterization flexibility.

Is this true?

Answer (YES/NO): YES